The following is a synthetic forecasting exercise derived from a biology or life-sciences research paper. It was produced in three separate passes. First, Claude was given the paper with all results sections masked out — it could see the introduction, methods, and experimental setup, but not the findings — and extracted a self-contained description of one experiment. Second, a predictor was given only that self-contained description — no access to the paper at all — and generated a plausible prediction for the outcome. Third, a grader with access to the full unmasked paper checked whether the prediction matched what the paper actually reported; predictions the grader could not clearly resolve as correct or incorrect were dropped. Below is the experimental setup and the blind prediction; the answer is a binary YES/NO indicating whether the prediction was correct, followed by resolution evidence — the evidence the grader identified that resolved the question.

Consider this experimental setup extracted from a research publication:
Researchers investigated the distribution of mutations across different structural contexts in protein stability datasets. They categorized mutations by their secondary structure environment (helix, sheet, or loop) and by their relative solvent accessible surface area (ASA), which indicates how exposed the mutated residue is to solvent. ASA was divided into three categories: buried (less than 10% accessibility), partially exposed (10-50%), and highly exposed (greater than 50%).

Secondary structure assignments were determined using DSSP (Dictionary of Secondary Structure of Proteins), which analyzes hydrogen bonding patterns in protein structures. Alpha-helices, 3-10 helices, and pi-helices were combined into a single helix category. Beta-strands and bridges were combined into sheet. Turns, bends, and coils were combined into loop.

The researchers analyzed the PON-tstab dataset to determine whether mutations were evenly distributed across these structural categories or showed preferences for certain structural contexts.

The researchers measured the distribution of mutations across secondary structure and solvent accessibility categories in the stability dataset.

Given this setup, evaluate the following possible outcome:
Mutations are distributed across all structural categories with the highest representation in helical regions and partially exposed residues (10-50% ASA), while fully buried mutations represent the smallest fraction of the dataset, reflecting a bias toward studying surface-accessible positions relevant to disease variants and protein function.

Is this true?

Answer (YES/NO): NO